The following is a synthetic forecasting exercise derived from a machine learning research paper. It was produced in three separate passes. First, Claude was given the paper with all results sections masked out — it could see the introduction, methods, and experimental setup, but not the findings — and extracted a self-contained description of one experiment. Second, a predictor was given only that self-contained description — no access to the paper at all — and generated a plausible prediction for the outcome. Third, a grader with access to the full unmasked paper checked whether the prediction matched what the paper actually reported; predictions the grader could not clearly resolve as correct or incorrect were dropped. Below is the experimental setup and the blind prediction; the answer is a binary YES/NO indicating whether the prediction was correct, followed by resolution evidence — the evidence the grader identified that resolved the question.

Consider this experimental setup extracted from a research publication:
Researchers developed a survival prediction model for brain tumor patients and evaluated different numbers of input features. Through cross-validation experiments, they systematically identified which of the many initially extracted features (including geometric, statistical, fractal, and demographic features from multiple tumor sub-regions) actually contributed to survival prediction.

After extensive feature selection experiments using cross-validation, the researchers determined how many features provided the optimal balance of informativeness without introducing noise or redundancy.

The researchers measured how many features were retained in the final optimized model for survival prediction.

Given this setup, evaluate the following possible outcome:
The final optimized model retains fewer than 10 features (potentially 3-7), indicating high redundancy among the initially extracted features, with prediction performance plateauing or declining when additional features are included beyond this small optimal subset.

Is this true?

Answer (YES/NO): NO